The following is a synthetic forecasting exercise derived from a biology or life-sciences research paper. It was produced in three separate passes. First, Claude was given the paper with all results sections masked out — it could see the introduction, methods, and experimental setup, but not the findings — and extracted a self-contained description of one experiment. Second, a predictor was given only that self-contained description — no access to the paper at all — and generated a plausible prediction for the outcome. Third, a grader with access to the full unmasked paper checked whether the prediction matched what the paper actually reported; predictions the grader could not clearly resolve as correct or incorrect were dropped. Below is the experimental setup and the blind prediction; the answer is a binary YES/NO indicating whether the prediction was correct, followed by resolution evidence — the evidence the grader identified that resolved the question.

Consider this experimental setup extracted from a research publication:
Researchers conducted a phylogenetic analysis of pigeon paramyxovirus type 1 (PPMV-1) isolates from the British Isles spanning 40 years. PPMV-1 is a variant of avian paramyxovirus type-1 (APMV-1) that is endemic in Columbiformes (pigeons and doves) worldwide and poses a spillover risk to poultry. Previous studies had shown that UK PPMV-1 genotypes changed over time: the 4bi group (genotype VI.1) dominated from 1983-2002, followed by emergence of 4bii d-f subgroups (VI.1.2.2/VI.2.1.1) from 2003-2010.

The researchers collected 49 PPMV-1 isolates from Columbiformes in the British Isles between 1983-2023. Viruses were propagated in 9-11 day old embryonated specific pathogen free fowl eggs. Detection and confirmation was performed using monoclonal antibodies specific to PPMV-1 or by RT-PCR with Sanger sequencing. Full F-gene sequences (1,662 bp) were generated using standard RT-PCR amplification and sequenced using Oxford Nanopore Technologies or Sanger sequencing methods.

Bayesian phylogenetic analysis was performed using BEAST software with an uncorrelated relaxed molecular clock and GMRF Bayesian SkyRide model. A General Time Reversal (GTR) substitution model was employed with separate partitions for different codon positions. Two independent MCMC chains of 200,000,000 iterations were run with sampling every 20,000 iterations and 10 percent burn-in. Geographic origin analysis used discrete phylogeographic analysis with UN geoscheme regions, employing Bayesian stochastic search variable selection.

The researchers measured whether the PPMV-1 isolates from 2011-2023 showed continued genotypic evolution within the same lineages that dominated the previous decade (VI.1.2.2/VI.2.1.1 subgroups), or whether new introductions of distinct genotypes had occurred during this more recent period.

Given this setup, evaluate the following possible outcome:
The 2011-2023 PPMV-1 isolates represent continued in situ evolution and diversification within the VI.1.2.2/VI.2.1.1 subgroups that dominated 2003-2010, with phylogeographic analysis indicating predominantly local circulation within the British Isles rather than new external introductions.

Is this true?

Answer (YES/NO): NO